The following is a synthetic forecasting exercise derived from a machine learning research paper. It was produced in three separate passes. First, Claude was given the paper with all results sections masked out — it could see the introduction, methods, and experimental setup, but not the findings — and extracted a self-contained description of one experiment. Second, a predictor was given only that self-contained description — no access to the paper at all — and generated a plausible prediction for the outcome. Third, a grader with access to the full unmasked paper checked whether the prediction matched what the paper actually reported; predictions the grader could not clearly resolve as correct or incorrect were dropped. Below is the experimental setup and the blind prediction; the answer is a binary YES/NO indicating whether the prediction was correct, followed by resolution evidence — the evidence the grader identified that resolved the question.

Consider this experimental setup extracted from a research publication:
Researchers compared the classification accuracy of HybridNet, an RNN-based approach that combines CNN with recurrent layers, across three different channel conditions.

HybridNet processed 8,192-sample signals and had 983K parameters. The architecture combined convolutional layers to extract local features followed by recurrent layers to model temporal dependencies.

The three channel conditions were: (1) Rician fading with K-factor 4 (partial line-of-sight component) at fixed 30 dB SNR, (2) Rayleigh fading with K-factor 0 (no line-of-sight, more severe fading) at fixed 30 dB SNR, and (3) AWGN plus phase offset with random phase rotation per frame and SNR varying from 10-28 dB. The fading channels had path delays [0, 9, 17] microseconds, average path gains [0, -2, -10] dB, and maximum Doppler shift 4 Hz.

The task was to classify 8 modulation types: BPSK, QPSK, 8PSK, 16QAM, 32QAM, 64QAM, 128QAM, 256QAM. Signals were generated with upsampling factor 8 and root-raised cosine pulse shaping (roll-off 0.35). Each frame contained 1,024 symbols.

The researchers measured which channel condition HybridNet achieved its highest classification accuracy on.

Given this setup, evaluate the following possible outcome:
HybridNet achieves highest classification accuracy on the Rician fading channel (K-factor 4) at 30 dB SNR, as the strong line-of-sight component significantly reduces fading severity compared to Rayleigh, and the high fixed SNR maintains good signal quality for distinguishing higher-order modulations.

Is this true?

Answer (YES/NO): NO